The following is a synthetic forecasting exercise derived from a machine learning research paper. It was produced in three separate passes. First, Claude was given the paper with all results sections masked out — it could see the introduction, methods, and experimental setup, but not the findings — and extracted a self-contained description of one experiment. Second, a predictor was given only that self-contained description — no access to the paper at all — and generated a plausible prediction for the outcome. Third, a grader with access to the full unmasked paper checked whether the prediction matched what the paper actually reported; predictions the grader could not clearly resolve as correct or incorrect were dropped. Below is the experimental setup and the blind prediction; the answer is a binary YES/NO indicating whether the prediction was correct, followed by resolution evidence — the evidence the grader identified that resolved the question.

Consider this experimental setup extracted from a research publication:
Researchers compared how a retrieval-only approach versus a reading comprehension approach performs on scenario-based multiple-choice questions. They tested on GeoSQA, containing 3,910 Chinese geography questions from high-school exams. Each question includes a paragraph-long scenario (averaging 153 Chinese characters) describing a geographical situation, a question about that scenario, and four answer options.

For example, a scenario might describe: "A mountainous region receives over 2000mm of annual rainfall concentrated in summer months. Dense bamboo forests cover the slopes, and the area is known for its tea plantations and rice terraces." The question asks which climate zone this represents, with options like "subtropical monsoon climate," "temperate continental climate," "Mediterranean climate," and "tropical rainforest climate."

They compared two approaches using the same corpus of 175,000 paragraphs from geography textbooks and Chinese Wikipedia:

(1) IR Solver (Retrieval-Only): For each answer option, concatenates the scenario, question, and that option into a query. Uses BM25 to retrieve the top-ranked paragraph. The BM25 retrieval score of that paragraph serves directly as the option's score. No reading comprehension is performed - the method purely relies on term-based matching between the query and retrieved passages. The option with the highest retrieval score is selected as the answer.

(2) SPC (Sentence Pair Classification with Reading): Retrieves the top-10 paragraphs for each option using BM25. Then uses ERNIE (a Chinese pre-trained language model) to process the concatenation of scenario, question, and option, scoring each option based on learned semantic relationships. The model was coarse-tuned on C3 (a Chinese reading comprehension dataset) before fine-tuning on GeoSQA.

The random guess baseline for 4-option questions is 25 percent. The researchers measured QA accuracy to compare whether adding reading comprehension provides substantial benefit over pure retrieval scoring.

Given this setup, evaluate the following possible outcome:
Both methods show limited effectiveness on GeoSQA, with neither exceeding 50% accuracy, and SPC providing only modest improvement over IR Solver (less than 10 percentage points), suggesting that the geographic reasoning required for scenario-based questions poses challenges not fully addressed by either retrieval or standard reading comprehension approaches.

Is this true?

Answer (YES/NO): YES